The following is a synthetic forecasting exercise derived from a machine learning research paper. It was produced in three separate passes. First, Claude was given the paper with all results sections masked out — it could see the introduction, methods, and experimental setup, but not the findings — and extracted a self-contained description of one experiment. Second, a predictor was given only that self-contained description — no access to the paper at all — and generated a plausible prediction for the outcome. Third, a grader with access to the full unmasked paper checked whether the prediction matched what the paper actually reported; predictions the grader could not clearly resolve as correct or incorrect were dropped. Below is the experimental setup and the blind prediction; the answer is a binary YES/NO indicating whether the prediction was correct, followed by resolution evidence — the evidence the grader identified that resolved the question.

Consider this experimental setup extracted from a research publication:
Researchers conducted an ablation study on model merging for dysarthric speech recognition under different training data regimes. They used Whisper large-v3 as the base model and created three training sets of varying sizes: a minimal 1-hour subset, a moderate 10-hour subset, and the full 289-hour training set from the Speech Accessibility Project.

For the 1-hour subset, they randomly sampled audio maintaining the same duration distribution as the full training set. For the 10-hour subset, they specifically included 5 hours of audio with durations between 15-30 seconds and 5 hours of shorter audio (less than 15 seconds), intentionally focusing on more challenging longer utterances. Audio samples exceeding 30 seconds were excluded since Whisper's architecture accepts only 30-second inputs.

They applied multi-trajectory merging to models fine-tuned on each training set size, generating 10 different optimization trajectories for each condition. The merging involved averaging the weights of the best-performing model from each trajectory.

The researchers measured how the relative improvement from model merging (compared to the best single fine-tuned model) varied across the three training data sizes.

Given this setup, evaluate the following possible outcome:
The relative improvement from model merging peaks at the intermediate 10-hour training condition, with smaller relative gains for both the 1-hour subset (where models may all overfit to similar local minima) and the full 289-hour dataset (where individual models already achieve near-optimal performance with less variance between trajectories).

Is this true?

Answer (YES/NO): NO